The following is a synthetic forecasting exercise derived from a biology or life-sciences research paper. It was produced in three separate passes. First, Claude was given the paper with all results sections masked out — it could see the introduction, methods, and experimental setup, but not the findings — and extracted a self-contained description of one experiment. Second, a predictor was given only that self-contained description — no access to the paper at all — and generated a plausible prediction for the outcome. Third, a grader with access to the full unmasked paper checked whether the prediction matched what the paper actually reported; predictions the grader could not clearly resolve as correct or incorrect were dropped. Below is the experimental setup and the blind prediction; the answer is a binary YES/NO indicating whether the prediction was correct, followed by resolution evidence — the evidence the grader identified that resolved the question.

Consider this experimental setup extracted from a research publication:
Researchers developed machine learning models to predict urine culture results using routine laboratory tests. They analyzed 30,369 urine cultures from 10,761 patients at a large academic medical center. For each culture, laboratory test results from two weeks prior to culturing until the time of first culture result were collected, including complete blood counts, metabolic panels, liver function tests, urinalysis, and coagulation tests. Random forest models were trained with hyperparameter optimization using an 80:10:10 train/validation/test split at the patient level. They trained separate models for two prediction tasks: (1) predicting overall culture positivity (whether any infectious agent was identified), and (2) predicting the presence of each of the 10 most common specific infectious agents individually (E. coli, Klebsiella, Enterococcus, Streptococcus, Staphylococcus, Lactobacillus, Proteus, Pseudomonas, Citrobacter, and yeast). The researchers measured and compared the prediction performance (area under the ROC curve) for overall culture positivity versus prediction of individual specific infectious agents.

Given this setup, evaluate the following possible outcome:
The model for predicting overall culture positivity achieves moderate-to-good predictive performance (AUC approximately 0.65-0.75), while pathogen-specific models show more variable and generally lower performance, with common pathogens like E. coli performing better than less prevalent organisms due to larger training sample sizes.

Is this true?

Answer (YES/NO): NO